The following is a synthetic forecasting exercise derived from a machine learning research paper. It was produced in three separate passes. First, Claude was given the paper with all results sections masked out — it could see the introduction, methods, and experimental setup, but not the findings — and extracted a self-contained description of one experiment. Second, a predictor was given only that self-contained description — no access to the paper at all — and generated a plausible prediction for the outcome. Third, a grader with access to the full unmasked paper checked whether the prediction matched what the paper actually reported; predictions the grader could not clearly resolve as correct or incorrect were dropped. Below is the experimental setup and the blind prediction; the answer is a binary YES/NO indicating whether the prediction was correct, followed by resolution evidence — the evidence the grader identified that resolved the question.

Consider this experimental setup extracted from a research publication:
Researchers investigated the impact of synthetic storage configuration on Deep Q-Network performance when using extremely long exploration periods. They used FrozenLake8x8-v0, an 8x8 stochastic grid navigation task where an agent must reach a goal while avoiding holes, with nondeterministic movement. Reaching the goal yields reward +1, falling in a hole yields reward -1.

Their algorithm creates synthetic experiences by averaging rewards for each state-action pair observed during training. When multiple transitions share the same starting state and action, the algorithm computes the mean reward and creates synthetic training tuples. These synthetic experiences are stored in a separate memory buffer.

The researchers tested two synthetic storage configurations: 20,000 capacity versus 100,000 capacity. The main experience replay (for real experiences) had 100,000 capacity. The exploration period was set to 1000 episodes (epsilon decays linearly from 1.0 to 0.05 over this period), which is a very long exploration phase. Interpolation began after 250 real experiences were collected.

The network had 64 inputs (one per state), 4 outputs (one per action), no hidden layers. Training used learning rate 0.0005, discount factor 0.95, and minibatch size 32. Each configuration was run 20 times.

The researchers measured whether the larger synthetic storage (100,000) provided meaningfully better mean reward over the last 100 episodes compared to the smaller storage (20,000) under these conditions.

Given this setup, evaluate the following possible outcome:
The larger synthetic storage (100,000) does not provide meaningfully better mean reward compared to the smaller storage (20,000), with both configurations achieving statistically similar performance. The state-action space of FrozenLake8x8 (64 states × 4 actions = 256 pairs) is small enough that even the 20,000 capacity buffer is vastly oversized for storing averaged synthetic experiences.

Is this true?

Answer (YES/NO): YES